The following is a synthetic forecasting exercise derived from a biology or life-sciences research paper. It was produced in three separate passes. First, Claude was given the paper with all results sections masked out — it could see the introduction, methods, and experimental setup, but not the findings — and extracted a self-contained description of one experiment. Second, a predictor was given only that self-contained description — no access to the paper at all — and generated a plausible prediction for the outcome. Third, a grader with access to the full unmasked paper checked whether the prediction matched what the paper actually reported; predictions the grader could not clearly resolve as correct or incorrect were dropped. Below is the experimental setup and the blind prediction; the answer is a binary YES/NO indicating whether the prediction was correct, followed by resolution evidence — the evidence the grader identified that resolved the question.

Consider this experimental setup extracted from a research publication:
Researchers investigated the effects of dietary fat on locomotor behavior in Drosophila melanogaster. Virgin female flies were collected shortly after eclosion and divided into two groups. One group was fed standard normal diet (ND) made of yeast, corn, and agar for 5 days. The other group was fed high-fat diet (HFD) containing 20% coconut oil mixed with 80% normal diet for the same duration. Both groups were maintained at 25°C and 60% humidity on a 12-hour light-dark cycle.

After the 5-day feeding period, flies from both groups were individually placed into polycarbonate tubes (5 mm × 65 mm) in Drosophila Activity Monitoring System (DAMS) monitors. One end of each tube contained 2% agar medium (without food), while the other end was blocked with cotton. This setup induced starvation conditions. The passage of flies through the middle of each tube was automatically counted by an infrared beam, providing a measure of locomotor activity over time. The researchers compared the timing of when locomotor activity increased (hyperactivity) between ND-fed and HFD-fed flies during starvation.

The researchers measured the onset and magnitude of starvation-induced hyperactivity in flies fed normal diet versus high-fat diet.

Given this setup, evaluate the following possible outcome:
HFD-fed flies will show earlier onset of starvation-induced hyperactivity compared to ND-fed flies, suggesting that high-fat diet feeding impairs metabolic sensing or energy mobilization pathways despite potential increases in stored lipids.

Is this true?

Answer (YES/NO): YES